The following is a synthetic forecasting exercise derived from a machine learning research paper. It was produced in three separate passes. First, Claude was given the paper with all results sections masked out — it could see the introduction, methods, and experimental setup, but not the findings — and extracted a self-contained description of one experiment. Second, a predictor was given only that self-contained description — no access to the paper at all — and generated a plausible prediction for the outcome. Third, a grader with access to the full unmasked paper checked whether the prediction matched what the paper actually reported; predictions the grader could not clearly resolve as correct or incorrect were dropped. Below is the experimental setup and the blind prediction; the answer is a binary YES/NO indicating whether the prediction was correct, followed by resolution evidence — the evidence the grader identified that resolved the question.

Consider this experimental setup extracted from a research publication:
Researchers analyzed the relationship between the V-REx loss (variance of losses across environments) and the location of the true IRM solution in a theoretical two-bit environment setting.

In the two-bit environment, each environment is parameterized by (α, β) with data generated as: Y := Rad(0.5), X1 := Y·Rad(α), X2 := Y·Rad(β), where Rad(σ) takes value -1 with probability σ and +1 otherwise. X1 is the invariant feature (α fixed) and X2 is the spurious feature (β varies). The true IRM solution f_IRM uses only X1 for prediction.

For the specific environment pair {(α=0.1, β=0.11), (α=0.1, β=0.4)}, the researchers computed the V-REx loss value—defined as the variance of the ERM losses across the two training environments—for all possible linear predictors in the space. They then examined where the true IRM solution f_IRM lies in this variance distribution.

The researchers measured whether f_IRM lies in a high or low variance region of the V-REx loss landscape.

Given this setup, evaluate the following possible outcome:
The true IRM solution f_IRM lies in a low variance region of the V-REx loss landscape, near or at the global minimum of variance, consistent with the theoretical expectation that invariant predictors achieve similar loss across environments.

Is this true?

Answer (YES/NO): YES